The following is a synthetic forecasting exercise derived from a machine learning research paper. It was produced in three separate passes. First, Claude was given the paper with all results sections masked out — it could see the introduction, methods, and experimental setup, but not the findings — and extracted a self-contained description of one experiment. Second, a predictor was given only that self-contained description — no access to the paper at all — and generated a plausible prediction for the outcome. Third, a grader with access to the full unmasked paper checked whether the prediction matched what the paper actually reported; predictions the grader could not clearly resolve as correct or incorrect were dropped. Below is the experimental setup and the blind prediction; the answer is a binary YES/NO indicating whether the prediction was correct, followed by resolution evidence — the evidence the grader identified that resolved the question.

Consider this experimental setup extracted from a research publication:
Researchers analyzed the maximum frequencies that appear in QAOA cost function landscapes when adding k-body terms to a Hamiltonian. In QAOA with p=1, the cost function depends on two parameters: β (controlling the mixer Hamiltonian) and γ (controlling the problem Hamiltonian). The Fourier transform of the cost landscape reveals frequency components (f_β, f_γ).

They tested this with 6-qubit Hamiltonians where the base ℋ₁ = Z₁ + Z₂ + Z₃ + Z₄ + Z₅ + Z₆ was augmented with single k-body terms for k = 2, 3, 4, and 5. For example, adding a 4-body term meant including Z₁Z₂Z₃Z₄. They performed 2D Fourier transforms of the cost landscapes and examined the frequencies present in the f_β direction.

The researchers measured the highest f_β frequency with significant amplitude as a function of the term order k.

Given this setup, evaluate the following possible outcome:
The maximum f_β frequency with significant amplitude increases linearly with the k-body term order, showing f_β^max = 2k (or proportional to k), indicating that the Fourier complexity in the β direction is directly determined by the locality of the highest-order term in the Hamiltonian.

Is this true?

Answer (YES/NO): YES